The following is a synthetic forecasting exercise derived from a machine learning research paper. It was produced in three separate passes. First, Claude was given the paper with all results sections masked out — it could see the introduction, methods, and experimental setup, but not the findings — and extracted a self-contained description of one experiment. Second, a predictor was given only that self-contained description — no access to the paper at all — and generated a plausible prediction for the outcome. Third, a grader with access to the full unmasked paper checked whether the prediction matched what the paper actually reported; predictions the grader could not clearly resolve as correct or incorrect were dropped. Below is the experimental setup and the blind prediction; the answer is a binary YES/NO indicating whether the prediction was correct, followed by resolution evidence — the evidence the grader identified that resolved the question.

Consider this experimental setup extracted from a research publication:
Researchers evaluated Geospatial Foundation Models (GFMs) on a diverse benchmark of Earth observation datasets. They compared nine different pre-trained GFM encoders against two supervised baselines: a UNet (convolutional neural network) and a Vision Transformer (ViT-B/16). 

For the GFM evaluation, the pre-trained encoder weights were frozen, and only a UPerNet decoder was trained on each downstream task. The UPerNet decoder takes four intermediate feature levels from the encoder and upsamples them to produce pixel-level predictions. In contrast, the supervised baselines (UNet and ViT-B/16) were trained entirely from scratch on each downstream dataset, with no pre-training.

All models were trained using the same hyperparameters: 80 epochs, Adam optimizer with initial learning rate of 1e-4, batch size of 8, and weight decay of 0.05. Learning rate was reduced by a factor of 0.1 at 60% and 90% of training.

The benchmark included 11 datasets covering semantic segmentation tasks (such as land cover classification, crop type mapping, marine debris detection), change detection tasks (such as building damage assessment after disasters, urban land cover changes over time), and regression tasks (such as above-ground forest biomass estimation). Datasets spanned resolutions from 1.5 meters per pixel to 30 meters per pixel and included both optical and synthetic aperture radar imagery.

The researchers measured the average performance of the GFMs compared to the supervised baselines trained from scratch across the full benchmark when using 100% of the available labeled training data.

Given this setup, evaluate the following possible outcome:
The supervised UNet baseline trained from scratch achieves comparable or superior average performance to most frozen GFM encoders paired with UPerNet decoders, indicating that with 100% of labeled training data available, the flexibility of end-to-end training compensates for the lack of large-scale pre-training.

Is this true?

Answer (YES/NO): YES